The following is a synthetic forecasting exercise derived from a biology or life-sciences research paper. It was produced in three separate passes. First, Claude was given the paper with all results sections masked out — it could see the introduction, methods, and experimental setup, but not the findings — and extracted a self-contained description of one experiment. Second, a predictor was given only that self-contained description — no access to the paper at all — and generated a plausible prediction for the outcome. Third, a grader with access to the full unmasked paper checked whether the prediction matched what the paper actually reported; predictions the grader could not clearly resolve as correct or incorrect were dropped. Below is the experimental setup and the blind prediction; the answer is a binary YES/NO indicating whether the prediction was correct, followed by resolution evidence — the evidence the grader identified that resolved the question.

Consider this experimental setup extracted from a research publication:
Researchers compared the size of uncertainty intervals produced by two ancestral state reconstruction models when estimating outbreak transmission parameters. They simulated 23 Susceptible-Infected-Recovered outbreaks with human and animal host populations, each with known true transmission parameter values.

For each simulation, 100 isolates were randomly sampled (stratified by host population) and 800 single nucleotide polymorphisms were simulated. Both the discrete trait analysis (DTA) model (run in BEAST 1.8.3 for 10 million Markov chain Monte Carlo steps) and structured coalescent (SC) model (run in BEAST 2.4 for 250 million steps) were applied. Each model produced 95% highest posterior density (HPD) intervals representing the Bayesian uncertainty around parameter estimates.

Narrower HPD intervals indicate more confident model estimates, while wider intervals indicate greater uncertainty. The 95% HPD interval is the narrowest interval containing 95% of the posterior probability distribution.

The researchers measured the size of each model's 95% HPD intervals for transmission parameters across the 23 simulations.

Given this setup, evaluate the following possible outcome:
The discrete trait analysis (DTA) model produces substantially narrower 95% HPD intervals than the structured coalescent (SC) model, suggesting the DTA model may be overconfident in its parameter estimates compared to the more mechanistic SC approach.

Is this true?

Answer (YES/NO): YES